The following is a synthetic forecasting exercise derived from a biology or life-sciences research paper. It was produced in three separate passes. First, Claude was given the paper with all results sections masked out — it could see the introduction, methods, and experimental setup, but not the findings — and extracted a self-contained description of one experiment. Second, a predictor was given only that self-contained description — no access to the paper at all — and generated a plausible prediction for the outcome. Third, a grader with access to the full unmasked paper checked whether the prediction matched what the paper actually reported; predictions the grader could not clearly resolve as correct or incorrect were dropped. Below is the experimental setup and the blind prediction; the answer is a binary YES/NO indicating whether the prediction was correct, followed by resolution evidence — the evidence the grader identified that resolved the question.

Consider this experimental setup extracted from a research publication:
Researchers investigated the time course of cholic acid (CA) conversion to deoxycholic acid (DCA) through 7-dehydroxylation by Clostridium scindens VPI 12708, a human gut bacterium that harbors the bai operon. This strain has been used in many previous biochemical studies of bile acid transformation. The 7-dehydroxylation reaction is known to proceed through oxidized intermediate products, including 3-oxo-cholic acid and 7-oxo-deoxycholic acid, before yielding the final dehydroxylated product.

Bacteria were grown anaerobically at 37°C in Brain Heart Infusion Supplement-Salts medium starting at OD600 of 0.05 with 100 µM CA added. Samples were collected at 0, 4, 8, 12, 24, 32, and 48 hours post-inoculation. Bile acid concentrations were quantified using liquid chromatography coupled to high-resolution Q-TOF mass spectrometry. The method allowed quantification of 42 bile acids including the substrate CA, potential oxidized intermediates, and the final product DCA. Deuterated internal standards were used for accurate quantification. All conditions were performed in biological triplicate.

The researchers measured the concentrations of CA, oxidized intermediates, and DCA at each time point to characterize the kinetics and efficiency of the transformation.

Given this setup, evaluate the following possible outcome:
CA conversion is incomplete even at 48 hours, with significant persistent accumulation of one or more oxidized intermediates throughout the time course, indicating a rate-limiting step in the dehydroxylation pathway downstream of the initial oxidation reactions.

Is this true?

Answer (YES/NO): NO